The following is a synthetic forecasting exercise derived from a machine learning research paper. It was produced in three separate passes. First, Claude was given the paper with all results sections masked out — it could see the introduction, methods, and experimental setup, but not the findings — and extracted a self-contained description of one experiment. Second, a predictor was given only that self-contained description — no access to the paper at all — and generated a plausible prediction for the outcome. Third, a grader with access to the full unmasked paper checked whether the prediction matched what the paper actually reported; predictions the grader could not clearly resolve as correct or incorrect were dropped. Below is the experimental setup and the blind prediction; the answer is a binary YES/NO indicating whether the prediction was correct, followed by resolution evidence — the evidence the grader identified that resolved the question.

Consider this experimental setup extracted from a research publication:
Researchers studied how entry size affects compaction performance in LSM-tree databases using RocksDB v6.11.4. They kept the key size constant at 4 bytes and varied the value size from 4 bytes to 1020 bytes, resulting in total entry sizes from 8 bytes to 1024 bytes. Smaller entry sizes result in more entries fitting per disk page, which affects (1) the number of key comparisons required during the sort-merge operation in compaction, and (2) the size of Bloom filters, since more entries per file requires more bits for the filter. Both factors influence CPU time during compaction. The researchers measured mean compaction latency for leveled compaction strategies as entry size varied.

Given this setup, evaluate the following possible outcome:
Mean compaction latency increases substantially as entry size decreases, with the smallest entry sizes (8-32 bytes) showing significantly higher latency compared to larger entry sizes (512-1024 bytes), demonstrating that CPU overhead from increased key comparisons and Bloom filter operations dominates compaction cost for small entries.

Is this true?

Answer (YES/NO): YES